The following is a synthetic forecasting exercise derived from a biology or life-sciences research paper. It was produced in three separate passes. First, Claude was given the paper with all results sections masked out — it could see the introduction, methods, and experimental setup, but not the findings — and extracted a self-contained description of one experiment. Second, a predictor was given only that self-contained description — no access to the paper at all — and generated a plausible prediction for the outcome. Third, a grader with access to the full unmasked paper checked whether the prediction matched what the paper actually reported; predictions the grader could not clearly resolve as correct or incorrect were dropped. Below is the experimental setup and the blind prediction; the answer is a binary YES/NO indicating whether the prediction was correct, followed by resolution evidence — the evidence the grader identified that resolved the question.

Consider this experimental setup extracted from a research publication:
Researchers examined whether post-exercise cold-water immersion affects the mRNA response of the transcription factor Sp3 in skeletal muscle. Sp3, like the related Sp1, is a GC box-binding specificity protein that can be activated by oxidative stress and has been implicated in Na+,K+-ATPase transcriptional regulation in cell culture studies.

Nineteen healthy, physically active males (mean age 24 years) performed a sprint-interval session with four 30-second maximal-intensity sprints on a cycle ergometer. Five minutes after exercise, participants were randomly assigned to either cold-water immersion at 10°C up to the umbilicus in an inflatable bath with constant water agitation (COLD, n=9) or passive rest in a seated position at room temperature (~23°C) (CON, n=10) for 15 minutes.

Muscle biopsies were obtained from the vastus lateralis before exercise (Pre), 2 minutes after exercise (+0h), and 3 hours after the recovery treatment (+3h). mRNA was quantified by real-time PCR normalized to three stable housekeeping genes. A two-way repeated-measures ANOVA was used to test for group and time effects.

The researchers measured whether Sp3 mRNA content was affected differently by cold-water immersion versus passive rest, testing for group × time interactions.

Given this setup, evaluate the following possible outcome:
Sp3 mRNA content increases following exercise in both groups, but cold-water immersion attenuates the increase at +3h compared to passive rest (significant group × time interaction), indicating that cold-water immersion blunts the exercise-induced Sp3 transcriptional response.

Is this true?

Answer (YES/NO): NO